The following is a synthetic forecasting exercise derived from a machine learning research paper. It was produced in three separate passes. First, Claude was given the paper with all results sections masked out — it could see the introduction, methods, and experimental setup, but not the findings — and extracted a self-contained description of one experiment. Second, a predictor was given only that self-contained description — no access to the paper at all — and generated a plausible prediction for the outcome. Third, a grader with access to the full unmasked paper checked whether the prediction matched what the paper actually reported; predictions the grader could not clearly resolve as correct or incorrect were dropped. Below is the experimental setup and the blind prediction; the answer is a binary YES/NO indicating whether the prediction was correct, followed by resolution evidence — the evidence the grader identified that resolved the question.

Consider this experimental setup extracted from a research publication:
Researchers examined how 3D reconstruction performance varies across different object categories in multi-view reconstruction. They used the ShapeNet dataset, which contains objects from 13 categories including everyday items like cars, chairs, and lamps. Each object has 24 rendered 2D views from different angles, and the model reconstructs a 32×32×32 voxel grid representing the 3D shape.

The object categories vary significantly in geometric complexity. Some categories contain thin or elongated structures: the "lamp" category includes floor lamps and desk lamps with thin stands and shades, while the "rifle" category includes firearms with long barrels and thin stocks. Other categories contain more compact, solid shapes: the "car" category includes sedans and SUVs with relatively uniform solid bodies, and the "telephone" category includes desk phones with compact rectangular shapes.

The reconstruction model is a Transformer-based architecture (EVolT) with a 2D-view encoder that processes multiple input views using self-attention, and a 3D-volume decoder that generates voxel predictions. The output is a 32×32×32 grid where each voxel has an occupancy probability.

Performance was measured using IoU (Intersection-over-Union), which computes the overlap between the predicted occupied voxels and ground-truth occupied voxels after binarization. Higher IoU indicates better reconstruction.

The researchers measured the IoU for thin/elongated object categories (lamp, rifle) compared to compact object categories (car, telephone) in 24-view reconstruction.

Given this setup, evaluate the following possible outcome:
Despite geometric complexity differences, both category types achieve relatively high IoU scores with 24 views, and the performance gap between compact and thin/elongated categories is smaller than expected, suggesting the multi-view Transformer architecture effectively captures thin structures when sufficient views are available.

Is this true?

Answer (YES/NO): NO